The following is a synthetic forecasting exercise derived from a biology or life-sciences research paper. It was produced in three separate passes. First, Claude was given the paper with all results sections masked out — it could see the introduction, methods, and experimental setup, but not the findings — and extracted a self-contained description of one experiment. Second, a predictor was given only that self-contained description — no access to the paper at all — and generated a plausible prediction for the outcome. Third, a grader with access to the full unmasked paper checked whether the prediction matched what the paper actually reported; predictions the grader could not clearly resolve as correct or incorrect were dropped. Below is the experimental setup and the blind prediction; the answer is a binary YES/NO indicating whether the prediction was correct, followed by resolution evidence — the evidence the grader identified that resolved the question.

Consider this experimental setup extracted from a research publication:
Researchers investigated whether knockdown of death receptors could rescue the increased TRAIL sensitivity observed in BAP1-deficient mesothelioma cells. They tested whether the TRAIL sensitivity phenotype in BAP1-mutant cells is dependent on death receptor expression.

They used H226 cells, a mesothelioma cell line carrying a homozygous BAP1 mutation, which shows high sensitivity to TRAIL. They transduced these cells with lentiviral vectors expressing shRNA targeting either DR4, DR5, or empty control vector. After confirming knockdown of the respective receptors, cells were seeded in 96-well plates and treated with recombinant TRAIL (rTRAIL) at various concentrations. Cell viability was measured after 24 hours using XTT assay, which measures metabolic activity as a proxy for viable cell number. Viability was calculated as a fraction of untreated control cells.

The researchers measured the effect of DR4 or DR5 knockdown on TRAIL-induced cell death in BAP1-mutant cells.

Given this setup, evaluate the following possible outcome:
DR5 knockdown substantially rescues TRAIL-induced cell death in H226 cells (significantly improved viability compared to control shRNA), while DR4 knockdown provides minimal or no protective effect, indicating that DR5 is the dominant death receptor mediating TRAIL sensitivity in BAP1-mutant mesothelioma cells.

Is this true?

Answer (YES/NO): NO